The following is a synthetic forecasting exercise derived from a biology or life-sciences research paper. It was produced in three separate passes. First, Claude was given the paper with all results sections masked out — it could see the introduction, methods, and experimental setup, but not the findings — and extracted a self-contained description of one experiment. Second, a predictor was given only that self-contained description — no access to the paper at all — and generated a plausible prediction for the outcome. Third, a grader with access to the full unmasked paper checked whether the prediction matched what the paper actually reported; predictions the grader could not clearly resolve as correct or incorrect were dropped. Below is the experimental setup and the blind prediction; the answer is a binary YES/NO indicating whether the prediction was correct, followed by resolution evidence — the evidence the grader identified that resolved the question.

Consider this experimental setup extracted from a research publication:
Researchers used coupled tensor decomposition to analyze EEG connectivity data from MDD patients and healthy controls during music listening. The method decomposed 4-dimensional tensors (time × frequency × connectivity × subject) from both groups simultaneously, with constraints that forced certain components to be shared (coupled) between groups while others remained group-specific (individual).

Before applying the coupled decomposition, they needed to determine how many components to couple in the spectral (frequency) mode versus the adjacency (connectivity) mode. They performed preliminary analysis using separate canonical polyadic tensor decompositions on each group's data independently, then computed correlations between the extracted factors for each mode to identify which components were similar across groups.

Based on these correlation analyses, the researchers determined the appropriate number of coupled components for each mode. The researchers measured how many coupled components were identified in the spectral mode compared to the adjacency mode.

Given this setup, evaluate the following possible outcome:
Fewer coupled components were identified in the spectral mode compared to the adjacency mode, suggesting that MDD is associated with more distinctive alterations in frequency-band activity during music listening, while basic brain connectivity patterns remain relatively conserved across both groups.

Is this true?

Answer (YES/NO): NO